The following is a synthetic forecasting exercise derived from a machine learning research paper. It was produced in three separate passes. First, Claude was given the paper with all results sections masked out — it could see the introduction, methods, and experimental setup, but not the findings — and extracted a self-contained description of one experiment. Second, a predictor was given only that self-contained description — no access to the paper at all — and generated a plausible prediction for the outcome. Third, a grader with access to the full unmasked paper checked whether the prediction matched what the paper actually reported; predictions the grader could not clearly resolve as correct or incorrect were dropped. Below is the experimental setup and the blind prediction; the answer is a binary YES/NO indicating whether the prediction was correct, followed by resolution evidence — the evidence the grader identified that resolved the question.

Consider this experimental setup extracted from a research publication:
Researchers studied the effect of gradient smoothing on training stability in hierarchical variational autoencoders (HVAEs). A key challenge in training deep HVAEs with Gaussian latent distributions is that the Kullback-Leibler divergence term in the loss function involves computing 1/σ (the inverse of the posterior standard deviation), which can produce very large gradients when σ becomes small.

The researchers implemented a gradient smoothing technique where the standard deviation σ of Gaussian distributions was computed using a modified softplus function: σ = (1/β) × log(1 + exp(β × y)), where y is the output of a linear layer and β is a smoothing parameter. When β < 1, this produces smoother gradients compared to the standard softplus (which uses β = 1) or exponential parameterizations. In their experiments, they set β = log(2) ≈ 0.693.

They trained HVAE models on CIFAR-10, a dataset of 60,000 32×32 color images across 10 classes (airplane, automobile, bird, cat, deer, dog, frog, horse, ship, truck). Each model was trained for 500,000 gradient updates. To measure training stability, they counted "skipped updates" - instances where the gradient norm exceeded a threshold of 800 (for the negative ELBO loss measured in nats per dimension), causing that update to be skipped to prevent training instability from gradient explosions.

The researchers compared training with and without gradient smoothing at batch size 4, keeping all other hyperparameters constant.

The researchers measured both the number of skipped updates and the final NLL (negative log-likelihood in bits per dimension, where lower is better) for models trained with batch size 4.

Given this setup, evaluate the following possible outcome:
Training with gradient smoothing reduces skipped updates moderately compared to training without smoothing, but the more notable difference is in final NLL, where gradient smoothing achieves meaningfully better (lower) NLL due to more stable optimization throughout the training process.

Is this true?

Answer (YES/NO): NO